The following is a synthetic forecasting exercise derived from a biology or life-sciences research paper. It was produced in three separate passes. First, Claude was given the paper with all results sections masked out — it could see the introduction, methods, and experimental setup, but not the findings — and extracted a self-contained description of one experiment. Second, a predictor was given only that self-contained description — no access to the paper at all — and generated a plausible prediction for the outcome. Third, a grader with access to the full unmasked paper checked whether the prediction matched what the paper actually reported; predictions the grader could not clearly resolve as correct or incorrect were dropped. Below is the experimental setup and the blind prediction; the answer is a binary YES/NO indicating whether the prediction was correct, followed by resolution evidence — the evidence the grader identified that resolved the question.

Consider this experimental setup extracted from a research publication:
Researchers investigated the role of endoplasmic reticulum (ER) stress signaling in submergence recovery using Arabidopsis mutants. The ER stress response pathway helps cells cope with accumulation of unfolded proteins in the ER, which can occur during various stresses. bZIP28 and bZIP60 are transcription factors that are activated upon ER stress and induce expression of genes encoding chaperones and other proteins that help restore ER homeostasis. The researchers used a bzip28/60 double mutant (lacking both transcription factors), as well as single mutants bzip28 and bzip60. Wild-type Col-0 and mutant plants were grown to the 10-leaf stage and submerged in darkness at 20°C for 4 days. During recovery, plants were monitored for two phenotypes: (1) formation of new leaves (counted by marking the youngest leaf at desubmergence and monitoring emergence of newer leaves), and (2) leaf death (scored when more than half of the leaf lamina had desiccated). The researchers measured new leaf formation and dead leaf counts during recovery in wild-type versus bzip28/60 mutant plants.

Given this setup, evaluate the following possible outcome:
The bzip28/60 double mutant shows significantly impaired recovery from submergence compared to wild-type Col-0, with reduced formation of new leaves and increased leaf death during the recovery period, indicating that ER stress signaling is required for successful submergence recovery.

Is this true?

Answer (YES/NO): NO